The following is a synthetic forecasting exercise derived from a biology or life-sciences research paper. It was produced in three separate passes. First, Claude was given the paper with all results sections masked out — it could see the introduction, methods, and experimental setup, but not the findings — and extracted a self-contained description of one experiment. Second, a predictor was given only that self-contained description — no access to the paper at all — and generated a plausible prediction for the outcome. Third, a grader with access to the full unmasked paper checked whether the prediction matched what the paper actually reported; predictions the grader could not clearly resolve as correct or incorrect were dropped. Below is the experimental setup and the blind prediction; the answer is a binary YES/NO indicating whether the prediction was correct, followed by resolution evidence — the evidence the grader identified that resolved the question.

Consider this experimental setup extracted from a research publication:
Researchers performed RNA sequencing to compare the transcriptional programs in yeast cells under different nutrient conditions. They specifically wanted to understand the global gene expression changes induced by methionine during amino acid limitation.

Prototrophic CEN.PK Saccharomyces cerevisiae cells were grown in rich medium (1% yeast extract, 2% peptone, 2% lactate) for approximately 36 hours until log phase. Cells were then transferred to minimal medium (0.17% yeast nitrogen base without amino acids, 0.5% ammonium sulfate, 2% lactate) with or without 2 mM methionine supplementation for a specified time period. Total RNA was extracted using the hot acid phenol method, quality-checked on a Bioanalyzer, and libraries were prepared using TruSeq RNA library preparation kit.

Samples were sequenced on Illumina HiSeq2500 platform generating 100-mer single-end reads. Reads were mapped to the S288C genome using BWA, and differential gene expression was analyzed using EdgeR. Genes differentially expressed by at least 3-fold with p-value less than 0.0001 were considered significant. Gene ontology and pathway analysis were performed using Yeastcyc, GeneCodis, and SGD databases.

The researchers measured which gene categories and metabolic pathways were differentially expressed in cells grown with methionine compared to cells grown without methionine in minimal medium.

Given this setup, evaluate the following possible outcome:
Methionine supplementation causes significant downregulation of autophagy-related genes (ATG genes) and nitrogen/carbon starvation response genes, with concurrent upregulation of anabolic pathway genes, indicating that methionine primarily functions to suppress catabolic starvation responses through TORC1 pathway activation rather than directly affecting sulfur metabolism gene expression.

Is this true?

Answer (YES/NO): NO